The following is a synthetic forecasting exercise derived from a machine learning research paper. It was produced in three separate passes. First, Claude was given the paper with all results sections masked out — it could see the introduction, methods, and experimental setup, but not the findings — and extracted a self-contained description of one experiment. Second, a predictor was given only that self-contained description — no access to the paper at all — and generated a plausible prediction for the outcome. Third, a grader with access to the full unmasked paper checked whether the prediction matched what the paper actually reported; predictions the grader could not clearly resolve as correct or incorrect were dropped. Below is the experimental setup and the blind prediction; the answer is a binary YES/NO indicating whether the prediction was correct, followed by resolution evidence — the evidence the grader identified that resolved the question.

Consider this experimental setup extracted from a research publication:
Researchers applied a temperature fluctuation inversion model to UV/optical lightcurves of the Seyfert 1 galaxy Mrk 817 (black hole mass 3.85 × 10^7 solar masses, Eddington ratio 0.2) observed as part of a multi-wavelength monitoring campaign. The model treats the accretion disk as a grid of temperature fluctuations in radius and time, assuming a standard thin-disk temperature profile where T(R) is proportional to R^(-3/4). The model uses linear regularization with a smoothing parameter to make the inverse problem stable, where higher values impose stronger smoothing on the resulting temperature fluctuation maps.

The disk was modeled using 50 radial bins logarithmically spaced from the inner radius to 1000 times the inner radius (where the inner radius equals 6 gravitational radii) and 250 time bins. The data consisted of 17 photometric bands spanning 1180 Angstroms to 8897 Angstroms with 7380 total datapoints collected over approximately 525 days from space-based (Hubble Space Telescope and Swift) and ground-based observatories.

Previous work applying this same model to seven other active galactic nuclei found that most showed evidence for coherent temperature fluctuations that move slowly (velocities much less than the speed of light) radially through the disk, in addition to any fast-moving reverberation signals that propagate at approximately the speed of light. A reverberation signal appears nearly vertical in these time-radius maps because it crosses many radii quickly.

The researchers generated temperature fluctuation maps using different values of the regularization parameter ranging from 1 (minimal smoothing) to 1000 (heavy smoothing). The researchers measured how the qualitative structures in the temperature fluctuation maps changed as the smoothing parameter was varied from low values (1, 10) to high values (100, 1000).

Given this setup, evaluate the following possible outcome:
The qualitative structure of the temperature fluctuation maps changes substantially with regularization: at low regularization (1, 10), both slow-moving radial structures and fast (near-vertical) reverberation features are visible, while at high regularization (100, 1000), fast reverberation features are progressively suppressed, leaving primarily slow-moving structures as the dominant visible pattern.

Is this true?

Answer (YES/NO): NO